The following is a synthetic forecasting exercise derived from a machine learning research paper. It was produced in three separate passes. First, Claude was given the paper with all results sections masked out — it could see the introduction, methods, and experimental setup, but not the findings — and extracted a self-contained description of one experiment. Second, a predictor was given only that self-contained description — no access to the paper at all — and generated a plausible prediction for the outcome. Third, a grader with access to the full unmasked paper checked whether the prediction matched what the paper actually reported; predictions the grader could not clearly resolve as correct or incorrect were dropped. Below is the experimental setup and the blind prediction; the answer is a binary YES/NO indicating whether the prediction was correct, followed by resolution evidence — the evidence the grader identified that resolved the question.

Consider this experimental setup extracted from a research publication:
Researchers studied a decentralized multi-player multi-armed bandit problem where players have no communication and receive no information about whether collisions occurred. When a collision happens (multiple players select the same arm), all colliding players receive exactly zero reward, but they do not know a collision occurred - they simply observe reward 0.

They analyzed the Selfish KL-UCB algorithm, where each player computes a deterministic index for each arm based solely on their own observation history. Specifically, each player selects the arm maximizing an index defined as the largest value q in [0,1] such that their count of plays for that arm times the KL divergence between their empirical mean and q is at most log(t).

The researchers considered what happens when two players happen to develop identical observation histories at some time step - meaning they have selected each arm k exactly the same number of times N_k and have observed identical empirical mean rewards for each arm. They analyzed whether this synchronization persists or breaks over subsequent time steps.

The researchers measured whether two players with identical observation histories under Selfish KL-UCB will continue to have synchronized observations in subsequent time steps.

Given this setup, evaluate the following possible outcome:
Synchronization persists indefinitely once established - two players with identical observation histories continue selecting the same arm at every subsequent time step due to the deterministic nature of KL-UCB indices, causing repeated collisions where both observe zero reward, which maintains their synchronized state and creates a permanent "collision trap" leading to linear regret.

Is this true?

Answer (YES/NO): YES